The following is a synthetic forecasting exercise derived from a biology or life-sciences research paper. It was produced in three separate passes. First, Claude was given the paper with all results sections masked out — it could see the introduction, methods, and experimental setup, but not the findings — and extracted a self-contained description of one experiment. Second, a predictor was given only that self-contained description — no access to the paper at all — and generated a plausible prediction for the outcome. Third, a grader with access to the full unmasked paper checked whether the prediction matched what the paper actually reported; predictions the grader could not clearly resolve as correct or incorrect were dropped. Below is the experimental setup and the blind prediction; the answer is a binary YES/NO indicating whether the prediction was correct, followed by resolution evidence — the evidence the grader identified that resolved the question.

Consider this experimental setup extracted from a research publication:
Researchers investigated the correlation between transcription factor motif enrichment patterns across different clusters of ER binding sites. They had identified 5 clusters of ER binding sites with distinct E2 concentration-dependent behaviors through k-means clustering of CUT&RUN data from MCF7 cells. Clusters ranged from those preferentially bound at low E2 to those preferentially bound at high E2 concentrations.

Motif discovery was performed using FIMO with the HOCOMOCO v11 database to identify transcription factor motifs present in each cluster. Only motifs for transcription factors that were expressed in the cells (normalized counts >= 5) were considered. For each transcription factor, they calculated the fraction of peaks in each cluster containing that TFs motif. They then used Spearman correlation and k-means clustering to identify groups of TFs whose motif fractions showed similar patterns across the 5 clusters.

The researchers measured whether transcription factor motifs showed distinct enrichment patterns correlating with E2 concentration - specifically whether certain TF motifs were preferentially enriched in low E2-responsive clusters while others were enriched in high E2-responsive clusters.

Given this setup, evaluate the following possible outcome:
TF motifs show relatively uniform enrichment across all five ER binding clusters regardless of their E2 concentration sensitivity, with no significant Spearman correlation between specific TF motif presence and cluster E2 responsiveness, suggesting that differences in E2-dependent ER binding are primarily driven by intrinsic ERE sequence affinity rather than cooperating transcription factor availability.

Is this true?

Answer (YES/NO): NO